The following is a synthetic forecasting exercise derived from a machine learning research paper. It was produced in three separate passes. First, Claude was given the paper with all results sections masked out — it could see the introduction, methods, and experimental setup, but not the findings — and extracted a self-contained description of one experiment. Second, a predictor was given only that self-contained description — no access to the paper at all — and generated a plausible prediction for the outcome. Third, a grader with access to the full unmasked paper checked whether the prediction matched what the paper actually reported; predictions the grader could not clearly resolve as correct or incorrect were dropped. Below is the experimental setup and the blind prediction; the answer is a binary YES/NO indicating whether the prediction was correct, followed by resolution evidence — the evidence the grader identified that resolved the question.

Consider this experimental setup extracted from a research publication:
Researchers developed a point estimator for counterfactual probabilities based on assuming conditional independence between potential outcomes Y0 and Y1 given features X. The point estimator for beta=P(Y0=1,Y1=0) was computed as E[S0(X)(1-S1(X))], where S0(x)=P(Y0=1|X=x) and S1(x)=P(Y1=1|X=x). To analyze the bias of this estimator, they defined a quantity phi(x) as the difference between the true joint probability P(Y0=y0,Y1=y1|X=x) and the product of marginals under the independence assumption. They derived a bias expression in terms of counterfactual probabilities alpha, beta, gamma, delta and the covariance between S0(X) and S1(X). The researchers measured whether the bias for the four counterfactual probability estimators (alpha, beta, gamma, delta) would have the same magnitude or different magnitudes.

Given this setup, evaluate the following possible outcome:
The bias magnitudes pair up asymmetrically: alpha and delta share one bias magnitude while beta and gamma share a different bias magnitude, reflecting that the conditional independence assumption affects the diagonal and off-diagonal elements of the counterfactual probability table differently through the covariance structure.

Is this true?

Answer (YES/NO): NO